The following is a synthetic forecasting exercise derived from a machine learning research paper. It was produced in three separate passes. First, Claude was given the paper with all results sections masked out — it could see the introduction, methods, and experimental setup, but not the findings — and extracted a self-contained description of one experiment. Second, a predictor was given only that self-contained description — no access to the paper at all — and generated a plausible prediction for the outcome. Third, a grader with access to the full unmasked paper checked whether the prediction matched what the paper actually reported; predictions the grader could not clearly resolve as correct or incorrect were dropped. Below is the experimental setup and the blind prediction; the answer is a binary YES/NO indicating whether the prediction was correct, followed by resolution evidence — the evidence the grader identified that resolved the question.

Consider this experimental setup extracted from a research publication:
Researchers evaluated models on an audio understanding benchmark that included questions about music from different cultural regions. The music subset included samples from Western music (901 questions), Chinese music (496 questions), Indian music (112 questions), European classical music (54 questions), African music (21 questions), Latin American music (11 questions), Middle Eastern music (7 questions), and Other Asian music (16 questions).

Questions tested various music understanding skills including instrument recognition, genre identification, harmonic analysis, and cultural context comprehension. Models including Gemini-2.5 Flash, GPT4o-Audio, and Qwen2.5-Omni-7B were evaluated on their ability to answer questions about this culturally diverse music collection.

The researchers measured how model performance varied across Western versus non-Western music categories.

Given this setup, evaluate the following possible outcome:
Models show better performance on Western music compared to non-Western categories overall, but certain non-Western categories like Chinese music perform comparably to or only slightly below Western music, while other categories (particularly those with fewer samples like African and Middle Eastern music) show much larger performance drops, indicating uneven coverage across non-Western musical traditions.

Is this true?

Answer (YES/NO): NO